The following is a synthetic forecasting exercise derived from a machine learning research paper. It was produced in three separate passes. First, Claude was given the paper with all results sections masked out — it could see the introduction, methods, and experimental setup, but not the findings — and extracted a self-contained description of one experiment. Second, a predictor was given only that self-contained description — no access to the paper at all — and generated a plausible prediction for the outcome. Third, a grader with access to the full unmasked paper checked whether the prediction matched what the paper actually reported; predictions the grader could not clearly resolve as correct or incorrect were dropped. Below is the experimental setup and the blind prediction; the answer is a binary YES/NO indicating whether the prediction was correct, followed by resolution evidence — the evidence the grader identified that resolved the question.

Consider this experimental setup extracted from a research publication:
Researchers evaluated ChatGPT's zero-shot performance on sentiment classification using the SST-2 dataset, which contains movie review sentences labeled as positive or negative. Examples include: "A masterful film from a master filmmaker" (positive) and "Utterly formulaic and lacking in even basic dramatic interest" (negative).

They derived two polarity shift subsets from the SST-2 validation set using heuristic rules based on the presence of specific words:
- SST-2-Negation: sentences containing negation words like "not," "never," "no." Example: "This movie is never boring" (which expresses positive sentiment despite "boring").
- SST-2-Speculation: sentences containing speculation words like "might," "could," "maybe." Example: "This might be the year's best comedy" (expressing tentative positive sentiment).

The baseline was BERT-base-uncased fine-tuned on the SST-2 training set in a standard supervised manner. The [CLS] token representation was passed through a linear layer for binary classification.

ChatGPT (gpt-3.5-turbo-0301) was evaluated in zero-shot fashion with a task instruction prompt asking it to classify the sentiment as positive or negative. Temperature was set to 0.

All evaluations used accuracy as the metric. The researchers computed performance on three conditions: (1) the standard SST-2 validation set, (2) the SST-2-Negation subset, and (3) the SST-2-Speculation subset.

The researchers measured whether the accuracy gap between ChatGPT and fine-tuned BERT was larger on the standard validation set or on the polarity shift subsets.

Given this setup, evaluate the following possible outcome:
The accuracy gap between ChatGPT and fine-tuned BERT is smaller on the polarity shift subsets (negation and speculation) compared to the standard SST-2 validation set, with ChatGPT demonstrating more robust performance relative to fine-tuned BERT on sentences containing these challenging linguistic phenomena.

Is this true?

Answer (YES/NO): YES